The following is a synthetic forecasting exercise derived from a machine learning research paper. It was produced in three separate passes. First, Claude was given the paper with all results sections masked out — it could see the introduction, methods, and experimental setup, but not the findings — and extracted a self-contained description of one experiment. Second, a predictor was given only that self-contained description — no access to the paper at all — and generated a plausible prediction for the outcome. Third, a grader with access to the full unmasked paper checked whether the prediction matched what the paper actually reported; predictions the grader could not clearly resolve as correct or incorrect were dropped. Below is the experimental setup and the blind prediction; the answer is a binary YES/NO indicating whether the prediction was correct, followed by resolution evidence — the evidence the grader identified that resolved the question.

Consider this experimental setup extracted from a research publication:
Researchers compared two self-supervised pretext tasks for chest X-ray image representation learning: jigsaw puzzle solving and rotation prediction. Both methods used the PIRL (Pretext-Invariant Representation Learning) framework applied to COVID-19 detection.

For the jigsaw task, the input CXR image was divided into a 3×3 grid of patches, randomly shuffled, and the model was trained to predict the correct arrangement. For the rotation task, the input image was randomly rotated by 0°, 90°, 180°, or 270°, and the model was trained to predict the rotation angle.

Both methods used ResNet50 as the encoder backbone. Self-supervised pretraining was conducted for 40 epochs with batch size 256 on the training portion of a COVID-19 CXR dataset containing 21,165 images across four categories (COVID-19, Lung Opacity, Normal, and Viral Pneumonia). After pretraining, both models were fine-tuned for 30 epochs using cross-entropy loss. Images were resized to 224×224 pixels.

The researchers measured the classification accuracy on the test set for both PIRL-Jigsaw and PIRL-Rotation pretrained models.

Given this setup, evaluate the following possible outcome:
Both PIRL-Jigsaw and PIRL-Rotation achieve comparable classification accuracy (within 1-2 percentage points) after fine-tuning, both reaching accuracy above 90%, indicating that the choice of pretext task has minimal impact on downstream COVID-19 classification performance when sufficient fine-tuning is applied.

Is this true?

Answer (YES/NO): YES